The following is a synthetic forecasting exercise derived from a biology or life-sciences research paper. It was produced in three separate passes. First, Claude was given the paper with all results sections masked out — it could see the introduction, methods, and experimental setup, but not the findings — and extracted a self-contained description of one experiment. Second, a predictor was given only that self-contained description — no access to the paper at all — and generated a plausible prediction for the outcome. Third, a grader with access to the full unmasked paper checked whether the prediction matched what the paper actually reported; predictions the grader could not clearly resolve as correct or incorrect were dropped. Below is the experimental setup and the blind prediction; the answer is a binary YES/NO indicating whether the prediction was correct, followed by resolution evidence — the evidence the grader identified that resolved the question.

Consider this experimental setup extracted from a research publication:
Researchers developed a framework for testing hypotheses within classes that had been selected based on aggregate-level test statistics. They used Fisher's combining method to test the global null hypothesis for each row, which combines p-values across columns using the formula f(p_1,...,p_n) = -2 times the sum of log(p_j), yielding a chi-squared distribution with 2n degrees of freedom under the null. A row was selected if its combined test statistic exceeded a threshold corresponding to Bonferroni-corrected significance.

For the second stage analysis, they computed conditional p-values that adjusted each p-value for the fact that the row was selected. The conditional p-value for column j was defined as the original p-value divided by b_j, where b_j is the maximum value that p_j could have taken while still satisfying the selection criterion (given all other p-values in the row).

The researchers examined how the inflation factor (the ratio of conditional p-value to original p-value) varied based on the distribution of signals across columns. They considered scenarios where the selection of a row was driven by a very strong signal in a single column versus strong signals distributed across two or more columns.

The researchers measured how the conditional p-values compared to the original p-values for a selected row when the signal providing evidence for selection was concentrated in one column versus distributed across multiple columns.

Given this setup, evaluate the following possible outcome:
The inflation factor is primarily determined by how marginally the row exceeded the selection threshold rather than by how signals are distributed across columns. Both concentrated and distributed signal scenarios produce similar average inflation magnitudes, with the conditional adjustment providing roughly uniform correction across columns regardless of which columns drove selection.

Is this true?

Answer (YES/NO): NO